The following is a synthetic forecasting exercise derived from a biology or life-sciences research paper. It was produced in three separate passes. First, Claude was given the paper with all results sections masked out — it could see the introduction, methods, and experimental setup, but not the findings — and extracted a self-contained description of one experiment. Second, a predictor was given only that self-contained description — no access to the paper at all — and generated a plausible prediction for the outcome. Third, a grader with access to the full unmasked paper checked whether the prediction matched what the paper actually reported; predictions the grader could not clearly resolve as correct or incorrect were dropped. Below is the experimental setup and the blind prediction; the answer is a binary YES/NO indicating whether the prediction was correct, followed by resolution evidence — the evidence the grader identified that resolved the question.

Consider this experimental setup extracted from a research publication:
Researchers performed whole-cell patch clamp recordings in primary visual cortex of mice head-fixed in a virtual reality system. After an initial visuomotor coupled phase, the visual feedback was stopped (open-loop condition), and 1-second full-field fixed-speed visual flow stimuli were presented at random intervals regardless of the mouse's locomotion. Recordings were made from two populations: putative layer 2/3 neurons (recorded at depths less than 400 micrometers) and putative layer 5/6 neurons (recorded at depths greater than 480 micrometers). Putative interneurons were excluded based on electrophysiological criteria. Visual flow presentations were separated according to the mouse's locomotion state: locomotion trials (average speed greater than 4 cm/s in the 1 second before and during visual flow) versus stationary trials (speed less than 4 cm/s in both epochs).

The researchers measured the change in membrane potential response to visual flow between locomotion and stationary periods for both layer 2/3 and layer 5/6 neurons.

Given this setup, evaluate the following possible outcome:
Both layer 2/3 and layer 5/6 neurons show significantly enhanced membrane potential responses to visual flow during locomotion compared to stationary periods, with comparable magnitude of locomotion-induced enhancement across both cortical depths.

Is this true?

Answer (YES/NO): NO